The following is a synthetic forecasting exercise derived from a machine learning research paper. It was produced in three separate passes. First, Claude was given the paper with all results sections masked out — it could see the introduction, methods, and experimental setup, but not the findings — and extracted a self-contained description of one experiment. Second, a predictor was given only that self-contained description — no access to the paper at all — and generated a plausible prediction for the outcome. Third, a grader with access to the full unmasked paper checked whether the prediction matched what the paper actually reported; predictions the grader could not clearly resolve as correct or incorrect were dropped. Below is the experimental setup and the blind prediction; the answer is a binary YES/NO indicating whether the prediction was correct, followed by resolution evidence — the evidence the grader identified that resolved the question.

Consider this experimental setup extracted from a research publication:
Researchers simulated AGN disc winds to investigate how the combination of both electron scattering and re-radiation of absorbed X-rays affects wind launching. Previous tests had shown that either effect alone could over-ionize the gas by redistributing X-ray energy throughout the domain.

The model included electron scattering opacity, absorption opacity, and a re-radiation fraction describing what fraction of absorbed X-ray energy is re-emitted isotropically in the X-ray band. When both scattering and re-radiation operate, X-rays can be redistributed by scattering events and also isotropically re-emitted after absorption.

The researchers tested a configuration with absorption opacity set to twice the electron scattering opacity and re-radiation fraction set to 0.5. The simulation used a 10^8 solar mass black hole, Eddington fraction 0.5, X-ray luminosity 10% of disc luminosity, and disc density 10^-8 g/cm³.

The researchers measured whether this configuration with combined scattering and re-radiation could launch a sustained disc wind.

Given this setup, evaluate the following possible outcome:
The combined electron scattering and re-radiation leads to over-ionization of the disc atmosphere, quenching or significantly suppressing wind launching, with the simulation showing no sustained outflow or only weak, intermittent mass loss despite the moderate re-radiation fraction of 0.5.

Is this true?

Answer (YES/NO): YES